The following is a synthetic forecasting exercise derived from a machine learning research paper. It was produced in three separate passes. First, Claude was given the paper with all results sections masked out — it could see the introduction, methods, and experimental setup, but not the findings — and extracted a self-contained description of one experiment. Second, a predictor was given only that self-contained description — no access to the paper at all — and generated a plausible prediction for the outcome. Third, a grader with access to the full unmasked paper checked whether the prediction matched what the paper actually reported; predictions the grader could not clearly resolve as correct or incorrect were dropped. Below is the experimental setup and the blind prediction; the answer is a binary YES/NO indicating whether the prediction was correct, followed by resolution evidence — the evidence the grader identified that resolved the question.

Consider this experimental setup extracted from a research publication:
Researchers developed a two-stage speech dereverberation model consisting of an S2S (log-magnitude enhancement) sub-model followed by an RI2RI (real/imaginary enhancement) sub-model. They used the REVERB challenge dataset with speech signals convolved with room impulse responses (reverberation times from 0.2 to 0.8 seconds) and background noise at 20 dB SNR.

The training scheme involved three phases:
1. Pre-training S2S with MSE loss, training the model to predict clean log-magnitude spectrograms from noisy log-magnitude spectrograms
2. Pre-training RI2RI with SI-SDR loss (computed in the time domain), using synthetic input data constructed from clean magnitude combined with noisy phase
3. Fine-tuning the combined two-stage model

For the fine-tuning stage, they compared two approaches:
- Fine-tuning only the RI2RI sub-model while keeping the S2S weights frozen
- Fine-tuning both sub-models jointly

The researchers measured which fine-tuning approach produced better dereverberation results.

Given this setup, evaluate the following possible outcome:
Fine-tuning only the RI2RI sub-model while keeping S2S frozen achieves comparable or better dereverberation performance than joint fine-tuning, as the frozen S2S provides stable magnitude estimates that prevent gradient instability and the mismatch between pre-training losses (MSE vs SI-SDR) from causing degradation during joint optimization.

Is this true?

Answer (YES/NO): YES